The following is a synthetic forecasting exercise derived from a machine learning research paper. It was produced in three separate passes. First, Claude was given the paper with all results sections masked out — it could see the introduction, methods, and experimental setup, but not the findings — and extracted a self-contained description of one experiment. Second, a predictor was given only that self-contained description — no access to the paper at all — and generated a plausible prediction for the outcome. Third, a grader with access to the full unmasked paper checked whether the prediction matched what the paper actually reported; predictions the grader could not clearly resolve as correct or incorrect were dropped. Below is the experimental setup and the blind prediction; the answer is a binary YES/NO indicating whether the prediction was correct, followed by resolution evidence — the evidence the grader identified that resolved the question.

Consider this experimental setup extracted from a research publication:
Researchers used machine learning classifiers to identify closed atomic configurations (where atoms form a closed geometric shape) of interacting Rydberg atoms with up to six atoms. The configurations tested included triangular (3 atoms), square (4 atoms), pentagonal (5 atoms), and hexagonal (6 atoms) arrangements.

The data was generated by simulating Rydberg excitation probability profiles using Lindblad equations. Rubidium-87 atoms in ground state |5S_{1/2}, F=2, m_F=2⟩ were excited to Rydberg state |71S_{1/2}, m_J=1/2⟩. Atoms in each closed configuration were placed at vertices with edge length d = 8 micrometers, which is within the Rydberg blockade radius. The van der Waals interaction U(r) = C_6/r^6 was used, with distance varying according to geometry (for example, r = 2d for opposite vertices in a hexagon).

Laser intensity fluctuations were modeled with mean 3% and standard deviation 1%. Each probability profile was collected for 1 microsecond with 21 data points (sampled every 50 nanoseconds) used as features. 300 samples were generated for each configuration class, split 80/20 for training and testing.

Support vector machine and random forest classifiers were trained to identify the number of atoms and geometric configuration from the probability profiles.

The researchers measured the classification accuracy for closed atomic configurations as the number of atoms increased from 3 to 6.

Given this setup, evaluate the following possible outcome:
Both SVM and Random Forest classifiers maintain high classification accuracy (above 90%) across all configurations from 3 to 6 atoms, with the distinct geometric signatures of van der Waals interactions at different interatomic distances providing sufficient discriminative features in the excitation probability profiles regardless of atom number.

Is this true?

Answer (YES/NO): YES